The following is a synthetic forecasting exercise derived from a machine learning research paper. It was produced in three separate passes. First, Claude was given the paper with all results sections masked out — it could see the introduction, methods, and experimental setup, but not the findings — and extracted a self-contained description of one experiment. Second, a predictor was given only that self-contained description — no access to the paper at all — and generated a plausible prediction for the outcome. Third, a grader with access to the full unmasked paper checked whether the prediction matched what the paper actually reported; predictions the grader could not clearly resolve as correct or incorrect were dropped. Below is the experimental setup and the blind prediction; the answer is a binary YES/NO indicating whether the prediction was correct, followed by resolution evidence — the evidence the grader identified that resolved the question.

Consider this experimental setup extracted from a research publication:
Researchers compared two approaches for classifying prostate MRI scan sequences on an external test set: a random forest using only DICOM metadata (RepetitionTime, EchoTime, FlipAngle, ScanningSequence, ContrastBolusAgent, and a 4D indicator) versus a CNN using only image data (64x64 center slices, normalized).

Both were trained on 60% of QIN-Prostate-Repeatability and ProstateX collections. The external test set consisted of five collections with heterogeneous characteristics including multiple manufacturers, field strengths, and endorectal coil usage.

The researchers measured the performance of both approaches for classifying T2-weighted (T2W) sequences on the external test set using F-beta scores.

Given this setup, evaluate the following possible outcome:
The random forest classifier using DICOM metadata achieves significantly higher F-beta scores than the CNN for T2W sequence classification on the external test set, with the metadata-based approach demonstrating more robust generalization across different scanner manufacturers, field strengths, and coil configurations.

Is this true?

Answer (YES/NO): YES